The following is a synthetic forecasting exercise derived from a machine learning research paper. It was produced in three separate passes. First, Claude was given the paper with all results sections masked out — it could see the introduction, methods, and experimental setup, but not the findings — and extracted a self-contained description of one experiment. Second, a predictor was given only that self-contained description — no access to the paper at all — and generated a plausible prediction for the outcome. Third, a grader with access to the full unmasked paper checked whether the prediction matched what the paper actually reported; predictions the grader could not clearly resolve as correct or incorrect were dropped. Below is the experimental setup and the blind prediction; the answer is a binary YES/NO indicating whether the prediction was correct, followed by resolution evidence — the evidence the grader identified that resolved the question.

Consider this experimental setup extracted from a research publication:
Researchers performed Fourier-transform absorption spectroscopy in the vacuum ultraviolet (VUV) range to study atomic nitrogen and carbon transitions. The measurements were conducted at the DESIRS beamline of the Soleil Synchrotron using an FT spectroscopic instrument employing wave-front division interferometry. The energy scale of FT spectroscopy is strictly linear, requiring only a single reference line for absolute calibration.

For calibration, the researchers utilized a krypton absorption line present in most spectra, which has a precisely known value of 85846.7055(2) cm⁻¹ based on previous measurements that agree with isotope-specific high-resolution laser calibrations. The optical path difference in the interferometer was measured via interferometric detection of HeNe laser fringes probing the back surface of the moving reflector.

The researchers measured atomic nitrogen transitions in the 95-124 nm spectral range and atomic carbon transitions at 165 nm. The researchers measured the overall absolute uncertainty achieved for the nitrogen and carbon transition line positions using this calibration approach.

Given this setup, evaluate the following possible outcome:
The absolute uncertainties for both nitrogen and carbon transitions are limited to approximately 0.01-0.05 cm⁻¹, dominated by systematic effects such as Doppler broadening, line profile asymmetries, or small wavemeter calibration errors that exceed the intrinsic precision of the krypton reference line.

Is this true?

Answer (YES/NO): YES